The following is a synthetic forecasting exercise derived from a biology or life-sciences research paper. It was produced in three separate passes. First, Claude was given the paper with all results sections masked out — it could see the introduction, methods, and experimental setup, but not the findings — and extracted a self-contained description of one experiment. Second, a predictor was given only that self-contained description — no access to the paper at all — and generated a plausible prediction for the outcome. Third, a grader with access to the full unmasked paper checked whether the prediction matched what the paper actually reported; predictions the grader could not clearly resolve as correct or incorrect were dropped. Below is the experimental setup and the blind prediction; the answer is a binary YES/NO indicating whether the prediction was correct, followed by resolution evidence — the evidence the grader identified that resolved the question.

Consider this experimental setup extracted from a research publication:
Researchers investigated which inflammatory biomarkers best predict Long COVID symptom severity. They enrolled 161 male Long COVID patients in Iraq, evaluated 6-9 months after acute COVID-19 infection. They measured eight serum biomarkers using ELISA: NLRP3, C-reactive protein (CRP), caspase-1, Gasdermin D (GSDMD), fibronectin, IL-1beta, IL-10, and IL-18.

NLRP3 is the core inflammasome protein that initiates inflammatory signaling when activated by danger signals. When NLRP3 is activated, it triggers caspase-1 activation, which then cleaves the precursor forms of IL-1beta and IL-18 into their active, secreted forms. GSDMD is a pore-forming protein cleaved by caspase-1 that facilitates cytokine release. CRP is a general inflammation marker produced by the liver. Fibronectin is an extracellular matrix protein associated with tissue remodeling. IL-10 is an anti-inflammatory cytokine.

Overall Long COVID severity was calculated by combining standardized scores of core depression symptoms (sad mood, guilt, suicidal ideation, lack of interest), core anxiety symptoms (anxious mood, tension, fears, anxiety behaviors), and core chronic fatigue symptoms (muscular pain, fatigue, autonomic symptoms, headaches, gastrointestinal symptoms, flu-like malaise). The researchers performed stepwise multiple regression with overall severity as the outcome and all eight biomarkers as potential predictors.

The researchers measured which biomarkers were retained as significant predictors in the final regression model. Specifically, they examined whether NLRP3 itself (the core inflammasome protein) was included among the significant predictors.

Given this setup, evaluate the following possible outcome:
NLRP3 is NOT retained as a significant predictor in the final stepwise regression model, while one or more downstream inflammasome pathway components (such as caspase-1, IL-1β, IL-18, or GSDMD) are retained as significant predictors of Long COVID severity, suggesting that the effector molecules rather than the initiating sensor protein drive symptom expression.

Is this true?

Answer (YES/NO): YES